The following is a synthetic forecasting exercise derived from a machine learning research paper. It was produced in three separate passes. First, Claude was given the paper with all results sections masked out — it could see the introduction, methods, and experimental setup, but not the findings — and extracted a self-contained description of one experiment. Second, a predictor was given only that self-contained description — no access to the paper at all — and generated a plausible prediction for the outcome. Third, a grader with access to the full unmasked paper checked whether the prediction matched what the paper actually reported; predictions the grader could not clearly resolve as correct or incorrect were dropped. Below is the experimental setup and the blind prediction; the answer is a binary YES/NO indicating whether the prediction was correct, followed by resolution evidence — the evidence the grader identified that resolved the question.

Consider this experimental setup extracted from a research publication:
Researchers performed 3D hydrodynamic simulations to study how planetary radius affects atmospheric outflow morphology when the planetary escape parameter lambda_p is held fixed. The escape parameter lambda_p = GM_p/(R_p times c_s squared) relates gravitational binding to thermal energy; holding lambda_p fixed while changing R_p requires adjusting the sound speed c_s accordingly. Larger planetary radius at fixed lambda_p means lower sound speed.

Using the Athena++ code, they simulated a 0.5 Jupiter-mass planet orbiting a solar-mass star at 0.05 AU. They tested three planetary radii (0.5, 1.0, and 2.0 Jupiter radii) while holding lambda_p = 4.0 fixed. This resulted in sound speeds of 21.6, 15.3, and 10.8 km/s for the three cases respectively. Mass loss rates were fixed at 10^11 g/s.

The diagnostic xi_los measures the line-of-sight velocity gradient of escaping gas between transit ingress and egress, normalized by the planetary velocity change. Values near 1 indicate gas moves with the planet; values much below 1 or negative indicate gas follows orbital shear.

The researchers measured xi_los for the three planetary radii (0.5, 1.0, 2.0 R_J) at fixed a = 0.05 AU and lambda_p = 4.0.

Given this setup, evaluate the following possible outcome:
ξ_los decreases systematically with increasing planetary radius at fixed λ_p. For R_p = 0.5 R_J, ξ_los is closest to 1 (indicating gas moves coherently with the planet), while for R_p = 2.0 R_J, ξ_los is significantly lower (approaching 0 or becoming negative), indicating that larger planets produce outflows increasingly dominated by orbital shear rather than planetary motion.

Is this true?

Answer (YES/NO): YES